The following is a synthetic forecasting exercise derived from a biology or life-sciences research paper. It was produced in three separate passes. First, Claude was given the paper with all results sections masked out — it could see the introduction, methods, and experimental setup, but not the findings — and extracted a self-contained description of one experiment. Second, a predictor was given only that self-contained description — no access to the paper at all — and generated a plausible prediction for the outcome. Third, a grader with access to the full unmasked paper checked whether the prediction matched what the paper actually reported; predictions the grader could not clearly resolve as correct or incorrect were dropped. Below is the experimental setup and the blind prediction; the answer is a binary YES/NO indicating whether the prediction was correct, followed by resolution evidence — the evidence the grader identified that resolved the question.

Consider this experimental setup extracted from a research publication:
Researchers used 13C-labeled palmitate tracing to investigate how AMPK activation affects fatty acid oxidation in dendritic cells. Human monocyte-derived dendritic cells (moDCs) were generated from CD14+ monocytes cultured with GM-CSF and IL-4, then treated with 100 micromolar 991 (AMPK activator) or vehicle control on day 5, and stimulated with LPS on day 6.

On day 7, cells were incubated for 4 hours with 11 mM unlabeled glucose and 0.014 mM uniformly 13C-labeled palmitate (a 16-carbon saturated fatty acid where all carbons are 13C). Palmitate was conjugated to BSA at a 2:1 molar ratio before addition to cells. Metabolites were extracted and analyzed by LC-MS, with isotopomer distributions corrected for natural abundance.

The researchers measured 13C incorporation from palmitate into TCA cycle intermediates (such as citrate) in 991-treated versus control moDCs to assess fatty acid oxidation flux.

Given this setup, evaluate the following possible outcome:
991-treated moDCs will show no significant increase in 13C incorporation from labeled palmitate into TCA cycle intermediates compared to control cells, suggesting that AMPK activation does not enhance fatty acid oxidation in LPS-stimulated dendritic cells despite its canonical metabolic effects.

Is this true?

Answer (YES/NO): NO